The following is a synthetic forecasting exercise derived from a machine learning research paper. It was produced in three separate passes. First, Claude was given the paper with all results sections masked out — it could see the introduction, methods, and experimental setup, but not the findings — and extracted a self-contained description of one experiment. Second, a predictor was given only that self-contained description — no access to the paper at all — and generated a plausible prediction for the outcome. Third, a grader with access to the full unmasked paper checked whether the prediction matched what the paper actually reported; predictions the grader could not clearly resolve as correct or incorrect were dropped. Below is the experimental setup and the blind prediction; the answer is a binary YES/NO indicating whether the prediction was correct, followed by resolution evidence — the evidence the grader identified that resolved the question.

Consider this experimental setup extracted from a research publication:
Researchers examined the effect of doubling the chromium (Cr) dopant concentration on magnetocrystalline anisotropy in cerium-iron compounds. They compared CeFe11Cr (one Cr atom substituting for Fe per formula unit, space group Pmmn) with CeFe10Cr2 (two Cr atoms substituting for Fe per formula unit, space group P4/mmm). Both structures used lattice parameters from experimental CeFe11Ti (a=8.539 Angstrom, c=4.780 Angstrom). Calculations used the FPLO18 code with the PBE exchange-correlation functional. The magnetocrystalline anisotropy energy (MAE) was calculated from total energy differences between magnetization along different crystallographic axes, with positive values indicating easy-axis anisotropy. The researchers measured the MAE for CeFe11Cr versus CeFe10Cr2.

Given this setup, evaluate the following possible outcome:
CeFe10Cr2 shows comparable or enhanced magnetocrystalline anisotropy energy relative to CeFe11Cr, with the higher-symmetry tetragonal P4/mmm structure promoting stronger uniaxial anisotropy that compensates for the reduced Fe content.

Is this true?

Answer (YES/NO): NO